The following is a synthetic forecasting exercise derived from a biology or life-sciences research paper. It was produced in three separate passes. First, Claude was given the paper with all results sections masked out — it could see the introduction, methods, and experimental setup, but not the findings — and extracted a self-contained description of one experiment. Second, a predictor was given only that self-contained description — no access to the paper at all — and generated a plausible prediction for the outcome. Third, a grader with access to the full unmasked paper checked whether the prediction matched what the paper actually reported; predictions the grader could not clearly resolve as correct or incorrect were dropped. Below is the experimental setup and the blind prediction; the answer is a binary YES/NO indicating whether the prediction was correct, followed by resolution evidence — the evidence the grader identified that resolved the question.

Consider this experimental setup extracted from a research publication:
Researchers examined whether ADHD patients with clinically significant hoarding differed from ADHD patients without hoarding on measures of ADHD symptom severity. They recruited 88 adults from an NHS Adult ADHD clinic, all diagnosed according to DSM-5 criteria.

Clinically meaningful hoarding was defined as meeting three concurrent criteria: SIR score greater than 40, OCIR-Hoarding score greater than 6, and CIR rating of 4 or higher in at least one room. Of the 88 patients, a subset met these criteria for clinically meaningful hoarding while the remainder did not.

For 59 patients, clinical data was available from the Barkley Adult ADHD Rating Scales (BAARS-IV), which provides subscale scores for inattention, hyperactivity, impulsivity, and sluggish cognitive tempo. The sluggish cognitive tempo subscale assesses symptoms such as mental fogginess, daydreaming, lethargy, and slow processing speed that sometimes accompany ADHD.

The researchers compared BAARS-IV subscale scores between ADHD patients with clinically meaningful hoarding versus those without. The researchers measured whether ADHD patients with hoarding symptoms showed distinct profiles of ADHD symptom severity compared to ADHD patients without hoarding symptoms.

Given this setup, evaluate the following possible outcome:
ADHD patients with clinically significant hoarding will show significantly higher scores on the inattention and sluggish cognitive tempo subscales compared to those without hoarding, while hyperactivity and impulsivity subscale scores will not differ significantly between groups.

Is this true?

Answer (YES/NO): NO